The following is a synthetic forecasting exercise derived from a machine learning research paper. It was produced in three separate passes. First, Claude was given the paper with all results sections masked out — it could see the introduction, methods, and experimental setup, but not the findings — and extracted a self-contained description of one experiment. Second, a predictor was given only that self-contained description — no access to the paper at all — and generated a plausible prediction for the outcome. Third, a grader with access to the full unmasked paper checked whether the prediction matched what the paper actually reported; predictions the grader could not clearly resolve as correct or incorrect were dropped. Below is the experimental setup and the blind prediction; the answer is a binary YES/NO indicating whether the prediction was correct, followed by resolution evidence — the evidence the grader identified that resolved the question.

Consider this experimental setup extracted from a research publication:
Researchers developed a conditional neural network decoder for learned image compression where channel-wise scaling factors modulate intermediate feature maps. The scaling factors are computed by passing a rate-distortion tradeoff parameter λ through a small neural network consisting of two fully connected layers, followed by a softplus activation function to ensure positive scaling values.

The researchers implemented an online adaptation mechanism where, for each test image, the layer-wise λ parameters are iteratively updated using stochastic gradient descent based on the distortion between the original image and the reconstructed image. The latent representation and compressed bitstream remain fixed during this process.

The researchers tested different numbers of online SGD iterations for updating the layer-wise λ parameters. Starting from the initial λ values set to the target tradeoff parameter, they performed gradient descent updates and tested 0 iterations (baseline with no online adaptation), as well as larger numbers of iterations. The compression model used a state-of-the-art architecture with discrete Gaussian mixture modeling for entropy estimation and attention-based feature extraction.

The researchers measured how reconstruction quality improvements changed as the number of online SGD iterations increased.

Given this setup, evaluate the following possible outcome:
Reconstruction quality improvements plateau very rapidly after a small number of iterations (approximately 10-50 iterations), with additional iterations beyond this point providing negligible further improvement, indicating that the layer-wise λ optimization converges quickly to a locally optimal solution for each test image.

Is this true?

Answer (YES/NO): NO